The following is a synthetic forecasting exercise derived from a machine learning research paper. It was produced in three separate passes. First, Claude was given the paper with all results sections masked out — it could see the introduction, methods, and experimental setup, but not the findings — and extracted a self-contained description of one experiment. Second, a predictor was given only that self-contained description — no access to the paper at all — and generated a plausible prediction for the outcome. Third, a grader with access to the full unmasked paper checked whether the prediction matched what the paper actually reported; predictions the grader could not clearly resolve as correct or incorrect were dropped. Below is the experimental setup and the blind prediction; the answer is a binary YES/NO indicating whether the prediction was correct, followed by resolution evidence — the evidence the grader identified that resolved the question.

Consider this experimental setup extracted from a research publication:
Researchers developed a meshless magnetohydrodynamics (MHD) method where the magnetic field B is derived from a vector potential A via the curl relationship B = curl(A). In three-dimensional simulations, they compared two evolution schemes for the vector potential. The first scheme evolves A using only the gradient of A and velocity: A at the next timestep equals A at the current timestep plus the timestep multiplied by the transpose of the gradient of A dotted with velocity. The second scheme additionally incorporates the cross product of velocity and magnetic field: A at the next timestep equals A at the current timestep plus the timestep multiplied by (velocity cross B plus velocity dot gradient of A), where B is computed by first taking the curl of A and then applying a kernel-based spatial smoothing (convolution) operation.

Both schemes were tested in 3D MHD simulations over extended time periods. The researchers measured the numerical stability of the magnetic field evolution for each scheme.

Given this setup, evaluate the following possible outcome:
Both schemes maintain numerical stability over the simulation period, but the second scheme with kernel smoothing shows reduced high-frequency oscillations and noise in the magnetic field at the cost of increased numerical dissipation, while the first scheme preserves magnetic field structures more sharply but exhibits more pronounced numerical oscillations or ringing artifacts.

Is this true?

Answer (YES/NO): NO